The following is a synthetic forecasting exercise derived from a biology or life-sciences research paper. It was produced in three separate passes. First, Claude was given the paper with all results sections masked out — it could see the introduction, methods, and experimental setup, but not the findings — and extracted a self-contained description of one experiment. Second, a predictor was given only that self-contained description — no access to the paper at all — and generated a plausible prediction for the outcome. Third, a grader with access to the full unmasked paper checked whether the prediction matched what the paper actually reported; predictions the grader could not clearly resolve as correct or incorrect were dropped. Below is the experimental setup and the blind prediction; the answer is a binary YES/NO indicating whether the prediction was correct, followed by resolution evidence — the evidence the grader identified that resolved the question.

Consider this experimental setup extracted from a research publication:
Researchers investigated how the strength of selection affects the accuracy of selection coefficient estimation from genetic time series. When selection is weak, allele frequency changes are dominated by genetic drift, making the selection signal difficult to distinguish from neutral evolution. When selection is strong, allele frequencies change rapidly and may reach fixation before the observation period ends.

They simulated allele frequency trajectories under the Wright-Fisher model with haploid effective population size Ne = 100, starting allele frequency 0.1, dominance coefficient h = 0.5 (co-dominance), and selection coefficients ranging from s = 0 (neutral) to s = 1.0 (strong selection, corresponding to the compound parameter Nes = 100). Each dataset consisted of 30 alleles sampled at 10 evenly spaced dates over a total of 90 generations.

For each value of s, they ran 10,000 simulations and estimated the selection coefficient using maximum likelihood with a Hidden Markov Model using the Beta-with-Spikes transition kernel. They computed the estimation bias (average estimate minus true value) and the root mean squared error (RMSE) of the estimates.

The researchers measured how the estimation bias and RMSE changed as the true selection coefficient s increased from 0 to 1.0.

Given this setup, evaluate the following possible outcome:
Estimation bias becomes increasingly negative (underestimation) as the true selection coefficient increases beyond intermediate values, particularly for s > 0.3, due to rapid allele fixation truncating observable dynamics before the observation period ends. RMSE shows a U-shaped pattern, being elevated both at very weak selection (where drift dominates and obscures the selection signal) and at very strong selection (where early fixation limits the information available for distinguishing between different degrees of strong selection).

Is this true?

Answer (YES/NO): NO